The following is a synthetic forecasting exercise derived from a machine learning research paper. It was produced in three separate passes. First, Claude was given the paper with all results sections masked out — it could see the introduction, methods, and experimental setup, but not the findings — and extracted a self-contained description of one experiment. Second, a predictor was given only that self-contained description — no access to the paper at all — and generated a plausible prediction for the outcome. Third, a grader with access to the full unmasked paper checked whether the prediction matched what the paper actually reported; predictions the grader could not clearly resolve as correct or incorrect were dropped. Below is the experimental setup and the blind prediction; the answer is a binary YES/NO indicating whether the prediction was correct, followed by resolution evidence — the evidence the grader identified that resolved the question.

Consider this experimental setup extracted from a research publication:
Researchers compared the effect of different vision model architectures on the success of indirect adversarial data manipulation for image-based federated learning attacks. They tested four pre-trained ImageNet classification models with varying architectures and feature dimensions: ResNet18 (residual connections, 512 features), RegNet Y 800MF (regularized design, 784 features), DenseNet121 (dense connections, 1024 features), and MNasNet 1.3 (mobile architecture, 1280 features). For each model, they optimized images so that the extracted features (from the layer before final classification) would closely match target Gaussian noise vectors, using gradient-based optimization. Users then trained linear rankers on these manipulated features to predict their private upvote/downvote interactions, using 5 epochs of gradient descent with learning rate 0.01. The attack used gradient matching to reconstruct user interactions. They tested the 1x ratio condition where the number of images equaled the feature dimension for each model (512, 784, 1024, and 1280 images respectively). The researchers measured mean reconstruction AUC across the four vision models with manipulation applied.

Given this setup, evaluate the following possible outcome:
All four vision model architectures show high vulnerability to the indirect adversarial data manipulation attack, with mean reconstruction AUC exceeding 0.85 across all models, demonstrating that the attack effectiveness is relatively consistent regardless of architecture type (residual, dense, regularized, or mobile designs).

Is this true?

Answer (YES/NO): YES